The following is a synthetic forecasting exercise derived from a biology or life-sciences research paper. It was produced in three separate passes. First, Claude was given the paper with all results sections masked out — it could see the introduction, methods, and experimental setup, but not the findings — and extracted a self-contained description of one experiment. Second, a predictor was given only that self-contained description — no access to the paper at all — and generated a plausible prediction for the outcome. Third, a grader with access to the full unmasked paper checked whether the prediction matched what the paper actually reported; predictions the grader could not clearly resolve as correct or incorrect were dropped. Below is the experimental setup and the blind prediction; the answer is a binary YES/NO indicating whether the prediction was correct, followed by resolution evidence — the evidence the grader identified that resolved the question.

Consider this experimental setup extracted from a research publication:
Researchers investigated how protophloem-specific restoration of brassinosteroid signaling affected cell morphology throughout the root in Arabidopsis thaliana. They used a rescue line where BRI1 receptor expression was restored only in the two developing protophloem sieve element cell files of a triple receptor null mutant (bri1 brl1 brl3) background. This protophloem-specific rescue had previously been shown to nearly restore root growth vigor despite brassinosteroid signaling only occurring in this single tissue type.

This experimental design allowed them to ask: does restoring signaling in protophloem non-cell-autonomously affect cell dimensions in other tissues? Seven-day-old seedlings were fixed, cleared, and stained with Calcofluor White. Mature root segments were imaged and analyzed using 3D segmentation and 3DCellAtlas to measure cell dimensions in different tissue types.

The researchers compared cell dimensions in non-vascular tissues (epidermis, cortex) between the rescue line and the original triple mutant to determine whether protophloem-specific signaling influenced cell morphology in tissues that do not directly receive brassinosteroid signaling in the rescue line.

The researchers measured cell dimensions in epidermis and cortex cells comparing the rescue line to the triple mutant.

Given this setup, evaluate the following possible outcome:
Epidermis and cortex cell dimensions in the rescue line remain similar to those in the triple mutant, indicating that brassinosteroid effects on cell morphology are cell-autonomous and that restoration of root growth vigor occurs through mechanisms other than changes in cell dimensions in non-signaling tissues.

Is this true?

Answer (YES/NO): NO